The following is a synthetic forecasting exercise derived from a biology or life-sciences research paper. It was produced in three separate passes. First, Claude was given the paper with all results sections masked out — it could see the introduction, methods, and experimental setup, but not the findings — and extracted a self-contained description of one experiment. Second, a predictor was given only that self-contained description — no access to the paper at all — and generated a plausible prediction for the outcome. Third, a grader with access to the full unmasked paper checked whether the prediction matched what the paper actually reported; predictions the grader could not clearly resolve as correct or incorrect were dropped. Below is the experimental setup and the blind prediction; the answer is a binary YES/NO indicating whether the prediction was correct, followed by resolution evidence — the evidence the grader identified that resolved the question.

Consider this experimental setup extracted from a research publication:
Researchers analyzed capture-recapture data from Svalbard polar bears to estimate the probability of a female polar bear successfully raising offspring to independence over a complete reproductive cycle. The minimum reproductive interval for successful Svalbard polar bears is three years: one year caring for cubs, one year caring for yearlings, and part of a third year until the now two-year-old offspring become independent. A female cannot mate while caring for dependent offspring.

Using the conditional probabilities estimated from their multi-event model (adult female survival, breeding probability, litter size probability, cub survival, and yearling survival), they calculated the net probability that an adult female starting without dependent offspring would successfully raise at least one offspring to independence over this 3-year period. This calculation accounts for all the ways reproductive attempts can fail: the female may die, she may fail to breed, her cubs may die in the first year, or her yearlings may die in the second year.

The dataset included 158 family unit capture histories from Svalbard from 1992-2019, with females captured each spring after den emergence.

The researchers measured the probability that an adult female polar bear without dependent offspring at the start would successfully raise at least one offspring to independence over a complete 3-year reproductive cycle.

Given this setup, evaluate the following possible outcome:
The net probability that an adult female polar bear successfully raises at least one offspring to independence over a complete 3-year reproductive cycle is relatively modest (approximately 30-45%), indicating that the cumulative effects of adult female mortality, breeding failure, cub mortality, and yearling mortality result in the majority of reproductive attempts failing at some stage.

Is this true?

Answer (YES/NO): YES